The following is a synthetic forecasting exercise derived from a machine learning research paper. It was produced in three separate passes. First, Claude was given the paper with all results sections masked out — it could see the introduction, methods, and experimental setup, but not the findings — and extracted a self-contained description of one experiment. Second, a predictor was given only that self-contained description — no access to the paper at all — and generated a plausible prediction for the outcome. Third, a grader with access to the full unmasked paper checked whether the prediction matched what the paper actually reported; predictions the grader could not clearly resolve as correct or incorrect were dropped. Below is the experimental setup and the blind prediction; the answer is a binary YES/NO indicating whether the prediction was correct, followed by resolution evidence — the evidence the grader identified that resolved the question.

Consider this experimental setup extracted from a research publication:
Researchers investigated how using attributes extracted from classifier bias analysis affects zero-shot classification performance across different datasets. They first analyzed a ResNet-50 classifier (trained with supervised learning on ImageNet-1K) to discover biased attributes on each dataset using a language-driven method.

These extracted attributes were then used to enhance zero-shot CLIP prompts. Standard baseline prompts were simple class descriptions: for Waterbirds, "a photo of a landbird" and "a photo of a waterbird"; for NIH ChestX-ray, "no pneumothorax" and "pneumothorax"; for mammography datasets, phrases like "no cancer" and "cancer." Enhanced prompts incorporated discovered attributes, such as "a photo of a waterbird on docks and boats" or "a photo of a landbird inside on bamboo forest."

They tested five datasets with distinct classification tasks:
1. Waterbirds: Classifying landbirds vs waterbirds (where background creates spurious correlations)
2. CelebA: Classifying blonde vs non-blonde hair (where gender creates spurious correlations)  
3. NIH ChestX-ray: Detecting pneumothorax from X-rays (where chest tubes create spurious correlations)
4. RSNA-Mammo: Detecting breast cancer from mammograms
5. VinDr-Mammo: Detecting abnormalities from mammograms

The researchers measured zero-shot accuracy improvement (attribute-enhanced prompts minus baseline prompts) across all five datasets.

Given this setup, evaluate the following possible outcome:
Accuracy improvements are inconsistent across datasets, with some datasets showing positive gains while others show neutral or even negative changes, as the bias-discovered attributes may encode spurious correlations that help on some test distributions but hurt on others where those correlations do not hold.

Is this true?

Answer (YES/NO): NO